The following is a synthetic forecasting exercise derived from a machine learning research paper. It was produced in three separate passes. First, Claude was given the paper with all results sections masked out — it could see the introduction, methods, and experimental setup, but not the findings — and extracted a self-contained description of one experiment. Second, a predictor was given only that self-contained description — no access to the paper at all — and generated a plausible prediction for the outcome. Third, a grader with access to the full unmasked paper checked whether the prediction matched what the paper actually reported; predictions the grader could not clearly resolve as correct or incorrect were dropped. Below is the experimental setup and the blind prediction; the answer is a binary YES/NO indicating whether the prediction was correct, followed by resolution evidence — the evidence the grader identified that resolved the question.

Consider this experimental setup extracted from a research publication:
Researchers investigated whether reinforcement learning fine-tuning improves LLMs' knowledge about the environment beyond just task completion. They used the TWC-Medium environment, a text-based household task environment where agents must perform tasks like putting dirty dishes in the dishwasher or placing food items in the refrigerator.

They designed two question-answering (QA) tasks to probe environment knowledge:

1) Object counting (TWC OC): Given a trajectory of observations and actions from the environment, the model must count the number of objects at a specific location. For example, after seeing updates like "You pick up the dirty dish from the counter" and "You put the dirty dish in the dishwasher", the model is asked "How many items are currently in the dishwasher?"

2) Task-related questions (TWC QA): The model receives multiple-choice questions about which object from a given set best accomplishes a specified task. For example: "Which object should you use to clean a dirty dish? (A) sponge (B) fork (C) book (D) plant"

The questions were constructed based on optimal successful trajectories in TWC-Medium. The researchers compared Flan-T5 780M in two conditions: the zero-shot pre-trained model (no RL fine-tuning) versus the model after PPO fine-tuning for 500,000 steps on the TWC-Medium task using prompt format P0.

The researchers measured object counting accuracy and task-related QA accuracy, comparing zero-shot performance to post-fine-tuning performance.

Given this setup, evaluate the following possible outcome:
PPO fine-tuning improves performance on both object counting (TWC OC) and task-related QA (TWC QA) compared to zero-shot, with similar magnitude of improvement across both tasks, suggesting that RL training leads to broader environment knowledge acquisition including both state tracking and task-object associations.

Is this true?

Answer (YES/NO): NO